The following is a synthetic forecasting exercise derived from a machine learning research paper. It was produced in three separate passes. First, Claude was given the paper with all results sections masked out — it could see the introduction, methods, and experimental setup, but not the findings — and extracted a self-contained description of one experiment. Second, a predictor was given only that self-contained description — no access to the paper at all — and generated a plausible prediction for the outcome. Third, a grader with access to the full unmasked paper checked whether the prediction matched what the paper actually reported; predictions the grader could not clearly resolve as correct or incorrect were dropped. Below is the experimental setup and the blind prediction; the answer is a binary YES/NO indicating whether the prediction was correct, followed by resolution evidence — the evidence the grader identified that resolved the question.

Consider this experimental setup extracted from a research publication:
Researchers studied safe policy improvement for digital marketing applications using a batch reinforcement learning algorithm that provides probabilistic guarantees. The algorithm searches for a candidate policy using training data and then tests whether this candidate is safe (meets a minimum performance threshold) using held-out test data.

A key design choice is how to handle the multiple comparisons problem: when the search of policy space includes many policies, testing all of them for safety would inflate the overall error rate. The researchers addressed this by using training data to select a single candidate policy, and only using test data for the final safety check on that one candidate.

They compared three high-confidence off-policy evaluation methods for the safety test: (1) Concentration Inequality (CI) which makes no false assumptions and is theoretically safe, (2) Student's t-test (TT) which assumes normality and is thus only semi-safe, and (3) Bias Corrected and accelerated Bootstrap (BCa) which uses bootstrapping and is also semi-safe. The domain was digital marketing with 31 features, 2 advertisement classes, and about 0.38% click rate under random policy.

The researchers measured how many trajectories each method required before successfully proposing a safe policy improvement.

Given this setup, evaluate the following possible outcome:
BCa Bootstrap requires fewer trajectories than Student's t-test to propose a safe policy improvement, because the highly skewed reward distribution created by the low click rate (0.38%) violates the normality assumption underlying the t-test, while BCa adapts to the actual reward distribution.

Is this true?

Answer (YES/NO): YES